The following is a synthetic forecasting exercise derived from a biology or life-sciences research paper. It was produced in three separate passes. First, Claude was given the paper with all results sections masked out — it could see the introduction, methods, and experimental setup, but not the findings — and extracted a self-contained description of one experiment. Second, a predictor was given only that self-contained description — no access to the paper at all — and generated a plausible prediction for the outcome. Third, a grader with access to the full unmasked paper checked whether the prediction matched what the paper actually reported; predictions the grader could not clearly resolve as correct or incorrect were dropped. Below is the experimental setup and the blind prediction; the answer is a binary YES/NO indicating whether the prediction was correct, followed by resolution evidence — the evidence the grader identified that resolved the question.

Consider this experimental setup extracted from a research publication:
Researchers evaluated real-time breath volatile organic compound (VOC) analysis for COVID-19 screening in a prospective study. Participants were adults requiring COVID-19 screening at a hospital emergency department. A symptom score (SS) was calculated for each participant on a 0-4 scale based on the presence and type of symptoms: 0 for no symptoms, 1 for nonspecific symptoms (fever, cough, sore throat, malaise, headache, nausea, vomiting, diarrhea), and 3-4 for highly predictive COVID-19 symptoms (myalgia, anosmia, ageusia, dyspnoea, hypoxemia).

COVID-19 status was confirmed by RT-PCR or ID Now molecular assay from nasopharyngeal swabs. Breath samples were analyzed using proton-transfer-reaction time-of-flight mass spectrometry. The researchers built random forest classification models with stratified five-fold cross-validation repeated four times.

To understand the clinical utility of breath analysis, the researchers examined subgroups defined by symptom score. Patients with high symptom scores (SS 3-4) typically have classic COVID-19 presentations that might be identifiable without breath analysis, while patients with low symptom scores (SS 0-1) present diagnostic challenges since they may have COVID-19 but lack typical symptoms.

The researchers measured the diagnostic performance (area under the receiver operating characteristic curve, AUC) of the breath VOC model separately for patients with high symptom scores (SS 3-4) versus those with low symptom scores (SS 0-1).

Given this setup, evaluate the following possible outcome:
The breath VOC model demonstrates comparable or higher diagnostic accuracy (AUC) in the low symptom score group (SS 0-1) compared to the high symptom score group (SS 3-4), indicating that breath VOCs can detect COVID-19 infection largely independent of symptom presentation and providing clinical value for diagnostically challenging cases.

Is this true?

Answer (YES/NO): YES